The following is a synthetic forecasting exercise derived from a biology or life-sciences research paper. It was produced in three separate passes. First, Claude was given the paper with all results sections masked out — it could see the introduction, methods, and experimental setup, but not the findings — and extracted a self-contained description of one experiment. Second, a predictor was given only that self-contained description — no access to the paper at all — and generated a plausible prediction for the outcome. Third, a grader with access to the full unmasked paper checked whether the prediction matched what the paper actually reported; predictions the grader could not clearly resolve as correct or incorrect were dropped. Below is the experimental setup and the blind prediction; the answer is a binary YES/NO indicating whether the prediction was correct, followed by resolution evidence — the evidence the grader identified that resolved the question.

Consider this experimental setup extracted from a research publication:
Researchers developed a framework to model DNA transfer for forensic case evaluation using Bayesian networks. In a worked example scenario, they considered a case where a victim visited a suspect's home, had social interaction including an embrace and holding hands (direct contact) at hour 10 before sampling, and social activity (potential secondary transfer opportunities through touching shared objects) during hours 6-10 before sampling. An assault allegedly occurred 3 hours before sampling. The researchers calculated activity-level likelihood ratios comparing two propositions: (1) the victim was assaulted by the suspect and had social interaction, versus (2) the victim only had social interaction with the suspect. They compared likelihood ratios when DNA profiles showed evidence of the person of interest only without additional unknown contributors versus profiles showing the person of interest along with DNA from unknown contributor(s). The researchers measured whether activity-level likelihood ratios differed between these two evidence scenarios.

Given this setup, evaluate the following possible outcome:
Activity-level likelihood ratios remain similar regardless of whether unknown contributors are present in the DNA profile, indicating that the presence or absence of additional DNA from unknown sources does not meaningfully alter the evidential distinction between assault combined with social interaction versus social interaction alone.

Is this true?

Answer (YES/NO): NO